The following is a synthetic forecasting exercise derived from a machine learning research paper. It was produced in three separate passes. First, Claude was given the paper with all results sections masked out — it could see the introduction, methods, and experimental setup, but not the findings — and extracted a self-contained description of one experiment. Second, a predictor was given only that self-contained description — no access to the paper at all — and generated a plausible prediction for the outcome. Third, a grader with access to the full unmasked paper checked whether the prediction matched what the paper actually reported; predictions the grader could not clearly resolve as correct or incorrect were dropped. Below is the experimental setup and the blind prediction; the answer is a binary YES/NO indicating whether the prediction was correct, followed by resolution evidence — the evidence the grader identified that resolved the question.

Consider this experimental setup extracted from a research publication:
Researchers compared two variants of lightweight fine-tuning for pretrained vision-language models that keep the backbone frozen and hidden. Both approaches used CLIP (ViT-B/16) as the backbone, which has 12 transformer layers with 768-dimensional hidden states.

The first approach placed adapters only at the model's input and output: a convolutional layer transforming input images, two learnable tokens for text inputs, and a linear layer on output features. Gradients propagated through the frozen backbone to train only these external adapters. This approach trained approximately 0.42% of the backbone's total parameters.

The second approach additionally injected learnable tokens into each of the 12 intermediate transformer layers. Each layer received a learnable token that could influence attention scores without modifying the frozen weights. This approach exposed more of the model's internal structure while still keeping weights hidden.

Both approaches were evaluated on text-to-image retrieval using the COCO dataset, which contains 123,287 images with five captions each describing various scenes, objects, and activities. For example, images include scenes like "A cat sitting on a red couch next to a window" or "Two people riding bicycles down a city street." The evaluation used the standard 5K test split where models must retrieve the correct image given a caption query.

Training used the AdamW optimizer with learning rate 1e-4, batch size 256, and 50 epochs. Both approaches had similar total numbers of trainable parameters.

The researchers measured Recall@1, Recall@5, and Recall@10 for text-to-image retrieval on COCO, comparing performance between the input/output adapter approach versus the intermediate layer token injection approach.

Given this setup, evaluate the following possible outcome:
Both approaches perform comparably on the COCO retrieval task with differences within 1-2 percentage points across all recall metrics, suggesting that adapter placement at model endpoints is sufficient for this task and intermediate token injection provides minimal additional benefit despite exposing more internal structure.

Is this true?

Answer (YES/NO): YES